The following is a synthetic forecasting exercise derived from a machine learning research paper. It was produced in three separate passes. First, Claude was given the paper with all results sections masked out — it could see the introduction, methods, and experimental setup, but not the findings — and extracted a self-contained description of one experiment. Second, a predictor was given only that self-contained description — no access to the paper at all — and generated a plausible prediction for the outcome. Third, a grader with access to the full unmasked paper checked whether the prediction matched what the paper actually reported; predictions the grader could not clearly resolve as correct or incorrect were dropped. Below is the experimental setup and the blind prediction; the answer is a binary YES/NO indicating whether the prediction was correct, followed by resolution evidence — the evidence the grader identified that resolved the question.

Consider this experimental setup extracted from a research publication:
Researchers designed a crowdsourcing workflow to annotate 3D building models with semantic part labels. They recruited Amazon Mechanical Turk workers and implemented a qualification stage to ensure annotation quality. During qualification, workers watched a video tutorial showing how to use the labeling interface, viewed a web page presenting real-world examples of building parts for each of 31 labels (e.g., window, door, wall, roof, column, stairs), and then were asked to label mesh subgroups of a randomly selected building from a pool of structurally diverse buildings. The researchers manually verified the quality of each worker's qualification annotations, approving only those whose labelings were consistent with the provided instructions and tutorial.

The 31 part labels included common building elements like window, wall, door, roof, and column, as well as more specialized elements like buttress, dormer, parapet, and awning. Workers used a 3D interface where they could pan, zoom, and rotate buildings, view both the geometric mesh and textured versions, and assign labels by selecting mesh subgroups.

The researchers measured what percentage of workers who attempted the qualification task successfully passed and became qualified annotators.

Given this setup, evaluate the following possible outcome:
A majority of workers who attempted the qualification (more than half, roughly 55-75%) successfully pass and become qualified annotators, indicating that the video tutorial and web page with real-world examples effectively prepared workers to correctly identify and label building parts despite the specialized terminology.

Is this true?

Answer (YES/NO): NO